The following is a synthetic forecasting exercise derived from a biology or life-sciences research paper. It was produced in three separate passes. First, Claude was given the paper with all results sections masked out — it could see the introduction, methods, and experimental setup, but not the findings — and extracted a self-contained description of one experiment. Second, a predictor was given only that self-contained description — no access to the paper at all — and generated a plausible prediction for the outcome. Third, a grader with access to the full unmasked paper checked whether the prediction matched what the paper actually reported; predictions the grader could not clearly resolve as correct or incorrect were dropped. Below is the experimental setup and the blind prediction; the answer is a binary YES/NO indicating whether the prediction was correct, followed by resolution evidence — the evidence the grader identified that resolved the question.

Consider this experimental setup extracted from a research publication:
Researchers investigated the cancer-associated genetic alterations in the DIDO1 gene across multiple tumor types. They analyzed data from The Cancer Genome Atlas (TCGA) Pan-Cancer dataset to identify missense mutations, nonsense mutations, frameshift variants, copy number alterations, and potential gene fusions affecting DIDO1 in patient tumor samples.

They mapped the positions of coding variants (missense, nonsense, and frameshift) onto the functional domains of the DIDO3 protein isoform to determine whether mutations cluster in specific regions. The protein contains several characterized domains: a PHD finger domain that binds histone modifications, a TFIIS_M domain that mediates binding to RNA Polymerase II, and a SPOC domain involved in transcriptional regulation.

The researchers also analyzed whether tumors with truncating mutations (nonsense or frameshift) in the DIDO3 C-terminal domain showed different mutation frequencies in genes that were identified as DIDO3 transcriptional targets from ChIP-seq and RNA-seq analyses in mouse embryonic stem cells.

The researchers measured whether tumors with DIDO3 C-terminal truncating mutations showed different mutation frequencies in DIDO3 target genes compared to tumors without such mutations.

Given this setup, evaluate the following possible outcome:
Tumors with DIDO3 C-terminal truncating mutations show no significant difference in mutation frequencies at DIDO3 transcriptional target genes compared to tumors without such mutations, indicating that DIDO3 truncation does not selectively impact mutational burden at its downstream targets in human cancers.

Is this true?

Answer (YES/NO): NO